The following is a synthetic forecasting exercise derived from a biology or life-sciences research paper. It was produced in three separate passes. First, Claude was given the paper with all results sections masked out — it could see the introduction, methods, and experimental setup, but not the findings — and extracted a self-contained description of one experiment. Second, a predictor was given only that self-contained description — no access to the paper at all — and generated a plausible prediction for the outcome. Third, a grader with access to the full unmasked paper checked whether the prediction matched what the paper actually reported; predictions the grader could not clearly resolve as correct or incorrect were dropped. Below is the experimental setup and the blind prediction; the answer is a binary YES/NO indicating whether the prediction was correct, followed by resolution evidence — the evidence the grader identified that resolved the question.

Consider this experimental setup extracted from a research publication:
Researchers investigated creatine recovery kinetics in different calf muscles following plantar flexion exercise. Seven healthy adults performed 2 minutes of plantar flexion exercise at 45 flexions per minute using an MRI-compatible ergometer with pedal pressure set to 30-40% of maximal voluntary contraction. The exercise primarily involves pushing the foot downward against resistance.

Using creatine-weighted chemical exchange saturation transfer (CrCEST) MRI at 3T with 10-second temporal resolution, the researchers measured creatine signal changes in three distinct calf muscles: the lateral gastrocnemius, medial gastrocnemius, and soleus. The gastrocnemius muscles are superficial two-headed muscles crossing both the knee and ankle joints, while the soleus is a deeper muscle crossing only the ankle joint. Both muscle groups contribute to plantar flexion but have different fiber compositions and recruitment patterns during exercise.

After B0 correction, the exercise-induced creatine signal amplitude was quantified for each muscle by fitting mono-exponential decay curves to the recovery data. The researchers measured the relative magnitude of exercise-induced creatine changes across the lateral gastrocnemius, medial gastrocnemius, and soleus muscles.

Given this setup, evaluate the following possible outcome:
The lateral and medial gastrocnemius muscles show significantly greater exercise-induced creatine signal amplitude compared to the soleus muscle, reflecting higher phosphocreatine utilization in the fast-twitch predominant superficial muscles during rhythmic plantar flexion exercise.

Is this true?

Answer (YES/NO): YES